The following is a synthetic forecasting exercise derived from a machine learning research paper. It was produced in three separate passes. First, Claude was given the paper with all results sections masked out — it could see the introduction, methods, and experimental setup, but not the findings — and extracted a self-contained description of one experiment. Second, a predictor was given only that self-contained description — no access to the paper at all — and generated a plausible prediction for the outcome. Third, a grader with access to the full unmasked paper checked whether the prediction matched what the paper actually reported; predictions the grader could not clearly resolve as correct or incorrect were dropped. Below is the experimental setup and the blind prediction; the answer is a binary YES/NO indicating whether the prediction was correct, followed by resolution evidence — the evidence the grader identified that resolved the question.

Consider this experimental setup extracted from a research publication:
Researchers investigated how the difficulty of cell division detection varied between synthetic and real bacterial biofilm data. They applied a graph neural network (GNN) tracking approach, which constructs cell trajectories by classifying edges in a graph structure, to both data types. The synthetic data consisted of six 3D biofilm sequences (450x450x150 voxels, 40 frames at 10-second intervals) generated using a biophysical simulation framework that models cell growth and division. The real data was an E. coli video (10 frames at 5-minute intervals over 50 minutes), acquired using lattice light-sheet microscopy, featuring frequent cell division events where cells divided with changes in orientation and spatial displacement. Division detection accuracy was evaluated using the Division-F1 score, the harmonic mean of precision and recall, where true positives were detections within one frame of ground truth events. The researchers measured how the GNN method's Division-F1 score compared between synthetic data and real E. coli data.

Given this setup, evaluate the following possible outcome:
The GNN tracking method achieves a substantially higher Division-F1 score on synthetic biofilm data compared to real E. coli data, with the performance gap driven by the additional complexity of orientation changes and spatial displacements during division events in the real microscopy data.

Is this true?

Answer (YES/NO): YES